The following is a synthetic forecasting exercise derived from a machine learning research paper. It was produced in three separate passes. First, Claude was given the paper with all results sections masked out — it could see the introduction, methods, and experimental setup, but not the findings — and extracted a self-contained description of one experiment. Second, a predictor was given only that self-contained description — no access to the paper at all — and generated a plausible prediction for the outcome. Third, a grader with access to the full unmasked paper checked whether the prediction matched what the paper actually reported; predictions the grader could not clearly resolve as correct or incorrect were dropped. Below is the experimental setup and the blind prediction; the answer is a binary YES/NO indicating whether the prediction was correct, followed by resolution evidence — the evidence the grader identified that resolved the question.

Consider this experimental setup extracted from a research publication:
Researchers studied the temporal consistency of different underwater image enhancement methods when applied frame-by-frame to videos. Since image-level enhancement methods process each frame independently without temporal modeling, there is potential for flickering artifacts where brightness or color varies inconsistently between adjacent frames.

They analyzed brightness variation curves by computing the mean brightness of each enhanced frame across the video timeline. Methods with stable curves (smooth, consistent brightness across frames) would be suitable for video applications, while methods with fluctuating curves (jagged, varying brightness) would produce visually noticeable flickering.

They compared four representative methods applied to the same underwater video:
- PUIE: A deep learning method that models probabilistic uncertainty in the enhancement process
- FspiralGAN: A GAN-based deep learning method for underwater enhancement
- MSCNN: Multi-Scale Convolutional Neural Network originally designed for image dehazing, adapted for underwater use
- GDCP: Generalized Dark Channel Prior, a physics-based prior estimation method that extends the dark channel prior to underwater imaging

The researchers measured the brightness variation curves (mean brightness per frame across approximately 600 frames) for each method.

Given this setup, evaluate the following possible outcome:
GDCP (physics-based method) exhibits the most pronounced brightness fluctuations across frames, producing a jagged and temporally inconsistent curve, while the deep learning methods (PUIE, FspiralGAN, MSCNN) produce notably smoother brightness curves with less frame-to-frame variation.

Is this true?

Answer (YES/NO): NO